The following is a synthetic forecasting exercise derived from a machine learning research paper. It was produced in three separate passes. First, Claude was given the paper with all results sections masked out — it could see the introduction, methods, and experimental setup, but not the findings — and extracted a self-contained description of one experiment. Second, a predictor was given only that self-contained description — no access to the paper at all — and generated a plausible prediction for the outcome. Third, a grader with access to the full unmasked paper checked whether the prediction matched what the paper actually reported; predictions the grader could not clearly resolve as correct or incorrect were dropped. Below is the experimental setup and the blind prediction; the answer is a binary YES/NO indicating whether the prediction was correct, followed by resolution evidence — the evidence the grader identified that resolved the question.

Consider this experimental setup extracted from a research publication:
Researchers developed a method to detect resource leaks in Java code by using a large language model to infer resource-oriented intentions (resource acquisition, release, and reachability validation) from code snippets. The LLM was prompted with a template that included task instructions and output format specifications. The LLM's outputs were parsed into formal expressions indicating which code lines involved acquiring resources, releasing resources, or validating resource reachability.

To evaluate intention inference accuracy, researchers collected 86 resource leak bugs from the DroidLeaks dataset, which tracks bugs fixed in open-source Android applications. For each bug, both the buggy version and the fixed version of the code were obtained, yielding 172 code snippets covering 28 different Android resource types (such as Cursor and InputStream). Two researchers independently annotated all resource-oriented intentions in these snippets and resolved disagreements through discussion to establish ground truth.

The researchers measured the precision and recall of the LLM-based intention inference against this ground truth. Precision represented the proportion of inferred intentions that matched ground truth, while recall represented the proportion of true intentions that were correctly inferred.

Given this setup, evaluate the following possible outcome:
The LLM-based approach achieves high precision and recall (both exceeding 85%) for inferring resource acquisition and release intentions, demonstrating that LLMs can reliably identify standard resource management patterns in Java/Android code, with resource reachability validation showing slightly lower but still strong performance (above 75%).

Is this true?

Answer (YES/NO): NO